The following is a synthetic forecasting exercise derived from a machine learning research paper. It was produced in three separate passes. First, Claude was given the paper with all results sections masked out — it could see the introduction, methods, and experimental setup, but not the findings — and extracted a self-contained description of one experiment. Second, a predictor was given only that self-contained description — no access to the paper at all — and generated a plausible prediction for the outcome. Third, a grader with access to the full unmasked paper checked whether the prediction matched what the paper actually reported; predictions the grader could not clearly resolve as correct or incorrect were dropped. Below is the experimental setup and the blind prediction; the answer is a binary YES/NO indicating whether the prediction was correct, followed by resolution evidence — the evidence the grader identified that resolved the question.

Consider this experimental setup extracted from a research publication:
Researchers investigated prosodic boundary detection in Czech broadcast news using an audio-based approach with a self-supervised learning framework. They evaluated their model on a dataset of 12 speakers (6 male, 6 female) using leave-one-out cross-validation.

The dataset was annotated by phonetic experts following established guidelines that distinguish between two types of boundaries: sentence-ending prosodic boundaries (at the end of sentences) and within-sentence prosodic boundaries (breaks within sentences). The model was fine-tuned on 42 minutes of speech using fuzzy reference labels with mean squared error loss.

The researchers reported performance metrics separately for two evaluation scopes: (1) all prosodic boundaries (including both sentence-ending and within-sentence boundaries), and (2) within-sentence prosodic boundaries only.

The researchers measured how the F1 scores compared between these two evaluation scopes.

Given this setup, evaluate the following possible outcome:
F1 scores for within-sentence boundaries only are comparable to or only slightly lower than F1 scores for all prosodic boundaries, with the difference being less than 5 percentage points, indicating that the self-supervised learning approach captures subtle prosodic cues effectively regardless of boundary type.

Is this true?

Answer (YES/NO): NO